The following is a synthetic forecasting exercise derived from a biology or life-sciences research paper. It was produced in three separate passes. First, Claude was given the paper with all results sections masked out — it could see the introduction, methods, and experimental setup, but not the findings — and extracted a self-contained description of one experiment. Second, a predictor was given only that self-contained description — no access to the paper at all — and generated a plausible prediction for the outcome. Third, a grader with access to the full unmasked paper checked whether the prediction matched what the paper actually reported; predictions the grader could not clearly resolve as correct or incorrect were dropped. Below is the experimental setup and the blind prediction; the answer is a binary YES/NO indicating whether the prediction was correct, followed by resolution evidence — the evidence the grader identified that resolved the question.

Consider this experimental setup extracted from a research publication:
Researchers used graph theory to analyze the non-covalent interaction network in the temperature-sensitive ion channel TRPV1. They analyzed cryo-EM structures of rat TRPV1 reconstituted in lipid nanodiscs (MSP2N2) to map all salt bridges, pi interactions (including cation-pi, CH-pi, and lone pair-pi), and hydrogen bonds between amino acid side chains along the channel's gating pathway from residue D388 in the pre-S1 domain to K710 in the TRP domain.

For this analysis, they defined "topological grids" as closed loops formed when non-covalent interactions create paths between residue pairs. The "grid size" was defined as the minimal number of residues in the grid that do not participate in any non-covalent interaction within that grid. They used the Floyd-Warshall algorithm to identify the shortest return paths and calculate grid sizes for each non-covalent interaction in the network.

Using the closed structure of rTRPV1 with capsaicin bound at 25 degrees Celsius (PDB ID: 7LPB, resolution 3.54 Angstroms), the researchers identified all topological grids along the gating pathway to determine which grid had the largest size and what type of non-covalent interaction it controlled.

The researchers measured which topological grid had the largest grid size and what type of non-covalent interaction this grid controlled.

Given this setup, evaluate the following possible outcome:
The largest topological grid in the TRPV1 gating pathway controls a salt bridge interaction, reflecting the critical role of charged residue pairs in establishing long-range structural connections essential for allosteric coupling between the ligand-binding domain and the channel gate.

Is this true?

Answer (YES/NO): NO